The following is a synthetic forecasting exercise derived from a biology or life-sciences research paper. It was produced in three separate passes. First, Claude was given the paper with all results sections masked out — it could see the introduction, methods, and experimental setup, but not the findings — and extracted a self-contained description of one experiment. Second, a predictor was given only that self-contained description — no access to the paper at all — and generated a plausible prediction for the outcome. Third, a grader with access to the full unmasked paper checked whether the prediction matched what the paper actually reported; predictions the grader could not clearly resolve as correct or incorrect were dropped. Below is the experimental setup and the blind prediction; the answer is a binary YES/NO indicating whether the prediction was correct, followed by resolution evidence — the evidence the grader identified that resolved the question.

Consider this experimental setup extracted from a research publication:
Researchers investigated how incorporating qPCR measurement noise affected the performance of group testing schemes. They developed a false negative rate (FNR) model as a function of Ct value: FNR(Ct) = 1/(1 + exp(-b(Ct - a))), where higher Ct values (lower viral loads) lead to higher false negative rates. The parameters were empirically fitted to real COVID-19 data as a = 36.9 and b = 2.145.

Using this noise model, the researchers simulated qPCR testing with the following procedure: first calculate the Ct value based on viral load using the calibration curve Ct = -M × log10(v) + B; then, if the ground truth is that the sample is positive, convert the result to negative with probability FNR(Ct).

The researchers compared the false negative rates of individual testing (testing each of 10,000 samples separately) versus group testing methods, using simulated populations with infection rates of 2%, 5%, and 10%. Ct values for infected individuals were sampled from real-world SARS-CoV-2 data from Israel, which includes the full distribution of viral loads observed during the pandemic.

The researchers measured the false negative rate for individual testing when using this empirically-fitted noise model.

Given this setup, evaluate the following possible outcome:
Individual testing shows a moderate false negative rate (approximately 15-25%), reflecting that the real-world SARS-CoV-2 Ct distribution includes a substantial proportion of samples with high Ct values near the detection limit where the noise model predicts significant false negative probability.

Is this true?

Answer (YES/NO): NO